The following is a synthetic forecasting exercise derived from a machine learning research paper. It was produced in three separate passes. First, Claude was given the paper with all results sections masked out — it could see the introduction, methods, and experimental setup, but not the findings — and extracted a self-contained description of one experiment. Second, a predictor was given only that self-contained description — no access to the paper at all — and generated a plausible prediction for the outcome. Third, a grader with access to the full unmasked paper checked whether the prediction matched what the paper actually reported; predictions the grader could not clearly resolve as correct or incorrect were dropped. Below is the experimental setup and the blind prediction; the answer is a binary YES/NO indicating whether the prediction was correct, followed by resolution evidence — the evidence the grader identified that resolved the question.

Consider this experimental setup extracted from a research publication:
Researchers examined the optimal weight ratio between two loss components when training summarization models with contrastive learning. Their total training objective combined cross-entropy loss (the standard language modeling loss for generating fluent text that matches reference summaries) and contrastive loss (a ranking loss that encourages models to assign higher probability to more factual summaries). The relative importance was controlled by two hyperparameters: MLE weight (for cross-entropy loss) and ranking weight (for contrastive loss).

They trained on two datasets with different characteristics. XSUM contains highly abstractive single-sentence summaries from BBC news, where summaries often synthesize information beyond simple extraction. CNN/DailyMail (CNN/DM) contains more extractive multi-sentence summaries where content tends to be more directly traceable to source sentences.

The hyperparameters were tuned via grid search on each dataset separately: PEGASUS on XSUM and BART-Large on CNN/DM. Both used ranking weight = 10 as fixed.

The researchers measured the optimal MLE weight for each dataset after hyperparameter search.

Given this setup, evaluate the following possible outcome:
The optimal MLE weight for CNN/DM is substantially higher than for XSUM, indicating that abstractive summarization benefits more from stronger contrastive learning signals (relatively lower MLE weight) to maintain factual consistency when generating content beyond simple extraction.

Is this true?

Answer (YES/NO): NO